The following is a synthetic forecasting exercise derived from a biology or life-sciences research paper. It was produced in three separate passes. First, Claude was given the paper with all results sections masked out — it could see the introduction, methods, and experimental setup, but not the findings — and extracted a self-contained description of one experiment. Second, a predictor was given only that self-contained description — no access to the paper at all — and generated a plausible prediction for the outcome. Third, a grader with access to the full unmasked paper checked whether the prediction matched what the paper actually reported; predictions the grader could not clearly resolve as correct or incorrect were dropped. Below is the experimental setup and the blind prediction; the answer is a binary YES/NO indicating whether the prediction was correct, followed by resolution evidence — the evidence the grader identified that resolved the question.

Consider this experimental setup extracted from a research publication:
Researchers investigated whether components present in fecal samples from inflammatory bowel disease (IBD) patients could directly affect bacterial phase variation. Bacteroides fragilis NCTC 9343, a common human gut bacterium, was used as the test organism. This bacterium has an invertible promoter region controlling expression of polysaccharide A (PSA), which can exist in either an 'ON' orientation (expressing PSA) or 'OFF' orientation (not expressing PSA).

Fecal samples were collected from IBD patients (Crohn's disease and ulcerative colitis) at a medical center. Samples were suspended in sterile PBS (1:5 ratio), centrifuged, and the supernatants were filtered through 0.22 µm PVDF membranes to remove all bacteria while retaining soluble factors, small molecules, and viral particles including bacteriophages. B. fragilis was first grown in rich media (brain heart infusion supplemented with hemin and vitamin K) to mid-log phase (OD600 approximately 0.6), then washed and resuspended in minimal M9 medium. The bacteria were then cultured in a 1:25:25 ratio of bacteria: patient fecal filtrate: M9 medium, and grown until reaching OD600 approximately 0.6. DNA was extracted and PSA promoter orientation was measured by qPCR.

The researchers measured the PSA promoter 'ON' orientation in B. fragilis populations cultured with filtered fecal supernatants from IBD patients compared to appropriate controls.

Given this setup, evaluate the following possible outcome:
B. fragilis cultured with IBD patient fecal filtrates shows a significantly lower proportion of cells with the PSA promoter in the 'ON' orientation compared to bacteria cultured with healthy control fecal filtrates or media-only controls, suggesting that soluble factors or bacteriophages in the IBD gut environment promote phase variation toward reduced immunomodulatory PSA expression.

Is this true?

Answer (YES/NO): NO